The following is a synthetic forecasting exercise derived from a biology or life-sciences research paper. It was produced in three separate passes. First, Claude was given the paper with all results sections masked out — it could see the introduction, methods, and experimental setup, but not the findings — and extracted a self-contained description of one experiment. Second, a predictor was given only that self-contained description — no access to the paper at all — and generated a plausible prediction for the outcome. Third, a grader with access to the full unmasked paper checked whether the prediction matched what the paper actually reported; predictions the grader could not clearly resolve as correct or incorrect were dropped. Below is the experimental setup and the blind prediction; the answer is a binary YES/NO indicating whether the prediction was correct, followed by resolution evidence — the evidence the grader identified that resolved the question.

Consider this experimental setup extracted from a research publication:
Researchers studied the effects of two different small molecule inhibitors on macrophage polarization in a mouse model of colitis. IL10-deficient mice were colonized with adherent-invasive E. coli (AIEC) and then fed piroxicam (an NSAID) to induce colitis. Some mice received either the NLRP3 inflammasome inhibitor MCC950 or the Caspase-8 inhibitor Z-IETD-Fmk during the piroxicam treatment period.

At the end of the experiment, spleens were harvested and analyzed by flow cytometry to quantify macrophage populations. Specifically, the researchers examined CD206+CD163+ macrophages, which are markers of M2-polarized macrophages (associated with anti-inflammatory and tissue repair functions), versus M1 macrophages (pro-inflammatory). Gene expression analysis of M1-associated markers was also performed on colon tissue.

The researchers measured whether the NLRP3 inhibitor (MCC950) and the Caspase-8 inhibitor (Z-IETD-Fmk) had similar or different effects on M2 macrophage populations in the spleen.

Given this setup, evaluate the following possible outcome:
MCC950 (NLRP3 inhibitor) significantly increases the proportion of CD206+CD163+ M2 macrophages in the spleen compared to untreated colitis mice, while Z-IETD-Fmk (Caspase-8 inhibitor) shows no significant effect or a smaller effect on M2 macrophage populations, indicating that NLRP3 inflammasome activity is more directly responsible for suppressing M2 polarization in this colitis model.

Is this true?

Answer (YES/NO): YES